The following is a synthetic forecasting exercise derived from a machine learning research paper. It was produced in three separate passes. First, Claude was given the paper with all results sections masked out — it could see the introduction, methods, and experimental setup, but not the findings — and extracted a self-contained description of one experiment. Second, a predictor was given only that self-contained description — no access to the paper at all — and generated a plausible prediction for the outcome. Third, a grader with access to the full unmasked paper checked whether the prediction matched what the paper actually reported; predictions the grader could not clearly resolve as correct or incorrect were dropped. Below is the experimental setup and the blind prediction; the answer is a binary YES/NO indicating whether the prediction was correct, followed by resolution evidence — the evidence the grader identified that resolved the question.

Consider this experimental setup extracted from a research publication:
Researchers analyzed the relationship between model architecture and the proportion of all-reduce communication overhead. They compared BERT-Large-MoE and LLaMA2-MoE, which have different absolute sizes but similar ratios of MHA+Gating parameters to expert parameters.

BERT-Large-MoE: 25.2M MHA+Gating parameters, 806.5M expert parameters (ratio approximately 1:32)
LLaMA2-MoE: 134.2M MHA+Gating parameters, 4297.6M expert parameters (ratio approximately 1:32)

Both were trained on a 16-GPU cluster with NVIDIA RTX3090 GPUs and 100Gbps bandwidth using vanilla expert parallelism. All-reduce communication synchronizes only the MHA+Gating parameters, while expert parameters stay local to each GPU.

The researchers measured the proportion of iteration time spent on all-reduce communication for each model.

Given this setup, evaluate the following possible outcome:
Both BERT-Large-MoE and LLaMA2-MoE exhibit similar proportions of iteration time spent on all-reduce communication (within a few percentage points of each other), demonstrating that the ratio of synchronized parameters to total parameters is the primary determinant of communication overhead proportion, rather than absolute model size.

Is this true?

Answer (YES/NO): YES